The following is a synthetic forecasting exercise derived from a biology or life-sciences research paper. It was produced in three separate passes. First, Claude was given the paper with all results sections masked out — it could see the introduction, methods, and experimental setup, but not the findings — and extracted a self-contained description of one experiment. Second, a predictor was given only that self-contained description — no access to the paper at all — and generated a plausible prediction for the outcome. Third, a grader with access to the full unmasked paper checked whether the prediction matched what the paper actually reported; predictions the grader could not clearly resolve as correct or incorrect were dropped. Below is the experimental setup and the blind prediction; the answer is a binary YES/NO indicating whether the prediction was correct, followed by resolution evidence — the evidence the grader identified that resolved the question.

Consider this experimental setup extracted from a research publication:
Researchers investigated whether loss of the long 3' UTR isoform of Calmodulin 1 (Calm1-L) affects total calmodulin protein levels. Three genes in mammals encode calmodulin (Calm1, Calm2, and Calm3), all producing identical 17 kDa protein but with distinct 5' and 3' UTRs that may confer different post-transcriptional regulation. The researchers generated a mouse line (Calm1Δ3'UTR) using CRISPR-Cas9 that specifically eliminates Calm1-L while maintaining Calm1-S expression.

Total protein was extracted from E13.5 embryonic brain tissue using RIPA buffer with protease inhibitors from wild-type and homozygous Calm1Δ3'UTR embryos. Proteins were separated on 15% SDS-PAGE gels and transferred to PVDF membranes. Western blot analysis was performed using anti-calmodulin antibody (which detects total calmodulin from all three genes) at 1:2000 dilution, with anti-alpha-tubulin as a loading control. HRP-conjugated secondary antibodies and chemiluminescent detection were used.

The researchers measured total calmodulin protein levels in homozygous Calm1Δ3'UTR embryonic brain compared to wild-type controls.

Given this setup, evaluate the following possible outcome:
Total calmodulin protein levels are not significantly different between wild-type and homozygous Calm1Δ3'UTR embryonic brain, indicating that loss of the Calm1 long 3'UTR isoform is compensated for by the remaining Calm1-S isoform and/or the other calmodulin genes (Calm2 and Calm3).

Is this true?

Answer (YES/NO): YES